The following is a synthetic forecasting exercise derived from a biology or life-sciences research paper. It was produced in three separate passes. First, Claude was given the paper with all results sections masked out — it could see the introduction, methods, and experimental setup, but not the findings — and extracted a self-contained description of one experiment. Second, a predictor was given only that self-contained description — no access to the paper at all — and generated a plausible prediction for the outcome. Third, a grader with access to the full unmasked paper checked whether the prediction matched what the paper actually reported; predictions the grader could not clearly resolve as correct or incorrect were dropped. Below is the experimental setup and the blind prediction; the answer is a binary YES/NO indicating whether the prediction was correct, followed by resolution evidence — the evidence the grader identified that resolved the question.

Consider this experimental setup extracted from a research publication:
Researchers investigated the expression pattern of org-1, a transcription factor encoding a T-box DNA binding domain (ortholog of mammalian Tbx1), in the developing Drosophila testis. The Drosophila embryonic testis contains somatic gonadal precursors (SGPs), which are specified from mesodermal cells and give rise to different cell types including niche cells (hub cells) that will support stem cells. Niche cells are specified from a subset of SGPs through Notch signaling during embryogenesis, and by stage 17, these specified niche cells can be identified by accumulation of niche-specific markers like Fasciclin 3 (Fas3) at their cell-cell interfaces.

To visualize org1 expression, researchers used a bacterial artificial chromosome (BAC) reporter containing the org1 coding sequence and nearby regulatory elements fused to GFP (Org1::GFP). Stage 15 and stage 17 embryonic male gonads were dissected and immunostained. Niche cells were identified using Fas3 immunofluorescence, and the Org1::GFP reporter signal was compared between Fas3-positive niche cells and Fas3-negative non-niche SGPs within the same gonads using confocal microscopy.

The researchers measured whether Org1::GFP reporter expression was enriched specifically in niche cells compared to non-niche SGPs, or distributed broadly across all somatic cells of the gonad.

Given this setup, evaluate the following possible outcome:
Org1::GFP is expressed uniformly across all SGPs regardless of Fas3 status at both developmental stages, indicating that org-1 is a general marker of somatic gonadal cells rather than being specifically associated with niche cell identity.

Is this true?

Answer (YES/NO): NO